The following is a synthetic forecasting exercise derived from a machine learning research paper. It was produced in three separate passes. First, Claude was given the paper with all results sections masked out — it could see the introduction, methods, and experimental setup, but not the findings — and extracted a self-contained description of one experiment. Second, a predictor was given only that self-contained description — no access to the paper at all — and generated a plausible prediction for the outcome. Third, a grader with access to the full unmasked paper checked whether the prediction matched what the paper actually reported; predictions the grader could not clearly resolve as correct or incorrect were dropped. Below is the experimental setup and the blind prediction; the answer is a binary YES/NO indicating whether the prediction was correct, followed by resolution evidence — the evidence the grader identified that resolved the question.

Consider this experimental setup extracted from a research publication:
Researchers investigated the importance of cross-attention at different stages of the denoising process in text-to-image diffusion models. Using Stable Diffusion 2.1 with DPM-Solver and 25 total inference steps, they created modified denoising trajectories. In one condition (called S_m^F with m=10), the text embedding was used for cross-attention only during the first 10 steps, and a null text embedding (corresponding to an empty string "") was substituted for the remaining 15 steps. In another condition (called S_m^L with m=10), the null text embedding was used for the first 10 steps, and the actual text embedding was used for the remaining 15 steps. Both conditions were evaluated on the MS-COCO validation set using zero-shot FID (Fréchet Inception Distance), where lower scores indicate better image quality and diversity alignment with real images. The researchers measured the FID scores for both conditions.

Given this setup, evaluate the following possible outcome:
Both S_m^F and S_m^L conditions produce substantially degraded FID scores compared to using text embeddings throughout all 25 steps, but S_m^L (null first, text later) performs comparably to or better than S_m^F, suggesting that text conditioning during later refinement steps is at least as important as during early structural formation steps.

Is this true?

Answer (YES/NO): NO